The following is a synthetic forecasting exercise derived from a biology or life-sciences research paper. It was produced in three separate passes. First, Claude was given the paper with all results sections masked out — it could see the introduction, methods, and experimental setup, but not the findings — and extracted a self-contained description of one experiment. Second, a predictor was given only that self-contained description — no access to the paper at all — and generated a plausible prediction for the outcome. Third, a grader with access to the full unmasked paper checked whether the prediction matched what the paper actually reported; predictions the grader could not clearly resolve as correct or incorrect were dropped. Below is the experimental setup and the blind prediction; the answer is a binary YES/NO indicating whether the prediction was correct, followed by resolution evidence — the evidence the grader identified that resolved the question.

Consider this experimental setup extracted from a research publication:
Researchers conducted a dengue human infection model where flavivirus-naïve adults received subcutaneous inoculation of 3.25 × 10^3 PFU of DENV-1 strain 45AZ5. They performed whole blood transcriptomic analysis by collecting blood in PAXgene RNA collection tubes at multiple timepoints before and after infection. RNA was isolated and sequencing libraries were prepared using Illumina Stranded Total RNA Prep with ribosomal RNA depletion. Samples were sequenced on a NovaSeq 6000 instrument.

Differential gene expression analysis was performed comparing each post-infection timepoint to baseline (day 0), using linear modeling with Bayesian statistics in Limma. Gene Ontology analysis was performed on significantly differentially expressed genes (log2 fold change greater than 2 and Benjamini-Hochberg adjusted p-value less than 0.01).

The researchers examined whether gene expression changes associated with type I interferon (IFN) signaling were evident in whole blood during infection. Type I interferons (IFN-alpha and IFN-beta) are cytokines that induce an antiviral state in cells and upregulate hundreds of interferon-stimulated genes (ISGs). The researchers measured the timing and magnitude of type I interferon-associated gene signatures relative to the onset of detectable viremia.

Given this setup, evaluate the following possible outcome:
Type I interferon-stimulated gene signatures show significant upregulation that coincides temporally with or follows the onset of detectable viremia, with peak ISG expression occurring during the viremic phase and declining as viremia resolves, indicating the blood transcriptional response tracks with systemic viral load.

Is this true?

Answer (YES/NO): YES